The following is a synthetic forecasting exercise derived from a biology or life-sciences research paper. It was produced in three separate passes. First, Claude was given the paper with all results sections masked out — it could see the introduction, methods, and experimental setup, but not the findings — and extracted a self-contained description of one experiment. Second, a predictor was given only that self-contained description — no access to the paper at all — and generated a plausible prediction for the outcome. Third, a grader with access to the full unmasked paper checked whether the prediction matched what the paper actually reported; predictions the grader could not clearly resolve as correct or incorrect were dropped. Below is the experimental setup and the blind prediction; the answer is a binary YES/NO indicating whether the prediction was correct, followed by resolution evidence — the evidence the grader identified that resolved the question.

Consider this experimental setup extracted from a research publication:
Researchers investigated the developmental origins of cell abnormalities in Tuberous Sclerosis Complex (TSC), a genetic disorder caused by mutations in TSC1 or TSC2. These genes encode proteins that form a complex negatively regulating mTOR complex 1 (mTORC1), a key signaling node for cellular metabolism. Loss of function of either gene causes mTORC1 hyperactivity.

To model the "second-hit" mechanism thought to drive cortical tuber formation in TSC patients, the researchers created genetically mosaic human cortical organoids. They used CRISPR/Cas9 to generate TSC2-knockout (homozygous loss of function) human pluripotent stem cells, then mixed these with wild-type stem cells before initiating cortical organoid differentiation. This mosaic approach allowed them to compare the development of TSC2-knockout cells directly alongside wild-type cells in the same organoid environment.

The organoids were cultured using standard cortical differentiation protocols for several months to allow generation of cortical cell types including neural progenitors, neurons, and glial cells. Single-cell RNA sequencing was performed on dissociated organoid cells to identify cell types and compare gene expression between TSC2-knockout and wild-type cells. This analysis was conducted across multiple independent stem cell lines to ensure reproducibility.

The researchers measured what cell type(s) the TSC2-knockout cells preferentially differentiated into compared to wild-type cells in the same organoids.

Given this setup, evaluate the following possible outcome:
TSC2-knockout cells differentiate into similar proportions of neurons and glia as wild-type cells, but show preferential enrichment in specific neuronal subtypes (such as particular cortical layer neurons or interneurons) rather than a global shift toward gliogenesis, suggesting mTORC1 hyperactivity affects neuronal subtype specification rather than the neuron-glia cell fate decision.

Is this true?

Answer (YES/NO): NO